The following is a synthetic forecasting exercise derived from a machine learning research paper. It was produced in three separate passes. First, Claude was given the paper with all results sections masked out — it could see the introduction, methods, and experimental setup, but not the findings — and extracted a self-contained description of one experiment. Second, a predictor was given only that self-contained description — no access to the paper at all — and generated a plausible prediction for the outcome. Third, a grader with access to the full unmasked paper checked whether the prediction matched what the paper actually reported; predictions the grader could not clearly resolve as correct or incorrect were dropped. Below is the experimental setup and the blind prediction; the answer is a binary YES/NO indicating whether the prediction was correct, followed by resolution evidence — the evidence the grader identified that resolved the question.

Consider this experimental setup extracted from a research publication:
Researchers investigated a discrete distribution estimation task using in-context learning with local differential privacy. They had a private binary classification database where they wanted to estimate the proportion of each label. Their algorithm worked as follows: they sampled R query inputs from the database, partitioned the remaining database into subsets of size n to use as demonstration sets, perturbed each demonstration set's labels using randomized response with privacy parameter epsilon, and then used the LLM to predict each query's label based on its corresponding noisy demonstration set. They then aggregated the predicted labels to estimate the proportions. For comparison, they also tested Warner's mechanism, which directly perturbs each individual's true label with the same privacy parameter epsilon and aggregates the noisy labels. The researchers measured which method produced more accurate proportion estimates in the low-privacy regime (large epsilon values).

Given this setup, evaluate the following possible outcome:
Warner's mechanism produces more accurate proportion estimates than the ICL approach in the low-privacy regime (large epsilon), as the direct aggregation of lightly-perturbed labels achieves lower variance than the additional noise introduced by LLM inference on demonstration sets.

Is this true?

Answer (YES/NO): NO